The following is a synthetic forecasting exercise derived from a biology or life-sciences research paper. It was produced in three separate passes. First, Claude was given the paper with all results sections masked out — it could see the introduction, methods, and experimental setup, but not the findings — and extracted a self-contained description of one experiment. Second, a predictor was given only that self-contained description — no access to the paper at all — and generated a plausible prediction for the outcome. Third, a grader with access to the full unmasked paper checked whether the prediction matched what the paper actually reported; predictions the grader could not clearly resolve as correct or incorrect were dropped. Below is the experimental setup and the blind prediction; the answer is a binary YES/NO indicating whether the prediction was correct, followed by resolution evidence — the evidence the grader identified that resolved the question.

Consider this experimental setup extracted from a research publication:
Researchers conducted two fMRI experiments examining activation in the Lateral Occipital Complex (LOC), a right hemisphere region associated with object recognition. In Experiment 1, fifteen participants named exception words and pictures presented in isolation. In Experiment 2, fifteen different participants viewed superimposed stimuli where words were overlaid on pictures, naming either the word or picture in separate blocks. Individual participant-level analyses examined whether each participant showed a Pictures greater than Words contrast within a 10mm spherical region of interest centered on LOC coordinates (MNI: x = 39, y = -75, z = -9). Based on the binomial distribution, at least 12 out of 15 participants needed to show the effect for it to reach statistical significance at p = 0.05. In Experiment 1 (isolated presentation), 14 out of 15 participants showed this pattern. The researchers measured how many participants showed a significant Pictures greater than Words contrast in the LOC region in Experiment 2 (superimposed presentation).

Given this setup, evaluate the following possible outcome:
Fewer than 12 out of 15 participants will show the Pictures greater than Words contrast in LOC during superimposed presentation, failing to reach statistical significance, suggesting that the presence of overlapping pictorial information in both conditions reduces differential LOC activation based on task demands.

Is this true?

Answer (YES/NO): NO